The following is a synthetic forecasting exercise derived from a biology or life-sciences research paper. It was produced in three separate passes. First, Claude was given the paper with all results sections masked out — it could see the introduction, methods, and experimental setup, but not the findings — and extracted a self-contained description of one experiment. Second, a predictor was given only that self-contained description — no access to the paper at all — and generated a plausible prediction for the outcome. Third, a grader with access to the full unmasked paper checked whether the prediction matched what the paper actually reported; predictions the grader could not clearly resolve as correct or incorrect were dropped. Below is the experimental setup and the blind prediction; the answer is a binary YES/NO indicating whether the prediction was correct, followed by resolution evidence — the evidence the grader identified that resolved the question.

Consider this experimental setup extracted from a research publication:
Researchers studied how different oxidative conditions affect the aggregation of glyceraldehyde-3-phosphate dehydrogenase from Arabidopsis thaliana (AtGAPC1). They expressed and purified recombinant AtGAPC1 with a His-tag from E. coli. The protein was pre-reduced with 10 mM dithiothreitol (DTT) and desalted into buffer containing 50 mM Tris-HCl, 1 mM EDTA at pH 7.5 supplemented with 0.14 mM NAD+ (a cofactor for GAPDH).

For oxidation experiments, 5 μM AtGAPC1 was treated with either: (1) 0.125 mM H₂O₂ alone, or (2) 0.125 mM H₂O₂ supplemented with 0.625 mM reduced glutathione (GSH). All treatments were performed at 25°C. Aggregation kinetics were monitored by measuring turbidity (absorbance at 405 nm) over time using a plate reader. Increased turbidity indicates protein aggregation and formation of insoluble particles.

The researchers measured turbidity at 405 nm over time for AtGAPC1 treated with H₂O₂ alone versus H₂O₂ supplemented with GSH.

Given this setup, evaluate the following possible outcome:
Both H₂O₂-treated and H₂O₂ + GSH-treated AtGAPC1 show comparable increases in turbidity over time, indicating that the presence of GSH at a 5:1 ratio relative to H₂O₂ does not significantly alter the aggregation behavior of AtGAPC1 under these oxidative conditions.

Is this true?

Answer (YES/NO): NO